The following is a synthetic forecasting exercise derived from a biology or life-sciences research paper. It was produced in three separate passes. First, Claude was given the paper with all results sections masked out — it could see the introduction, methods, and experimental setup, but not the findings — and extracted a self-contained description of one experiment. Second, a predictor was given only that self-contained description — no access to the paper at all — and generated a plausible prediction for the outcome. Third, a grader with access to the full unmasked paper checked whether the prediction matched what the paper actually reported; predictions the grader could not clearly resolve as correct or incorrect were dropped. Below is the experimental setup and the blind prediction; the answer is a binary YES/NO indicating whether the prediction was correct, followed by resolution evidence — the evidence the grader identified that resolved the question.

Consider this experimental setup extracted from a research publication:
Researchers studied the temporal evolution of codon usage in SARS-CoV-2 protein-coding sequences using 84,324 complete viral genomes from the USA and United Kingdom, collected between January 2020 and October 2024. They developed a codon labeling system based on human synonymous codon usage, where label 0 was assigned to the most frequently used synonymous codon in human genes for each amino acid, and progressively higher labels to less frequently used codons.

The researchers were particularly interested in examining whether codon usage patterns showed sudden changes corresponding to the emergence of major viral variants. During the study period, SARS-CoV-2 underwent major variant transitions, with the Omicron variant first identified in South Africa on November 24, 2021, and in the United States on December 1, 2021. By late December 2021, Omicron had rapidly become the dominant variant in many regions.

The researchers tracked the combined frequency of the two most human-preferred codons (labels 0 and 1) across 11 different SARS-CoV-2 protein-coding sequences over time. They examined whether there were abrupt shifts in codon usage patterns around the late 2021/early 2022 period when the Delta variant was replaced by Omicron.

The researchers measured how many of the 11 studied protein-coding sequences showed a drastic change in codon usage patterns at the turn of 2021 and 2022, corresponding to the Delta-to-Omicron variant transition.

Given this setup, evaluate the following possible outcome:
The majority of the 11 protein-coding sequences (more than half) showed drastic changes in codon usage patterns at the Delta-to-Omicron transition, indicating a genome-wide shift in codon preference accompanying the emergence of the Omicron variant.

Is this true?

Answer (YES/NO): YES